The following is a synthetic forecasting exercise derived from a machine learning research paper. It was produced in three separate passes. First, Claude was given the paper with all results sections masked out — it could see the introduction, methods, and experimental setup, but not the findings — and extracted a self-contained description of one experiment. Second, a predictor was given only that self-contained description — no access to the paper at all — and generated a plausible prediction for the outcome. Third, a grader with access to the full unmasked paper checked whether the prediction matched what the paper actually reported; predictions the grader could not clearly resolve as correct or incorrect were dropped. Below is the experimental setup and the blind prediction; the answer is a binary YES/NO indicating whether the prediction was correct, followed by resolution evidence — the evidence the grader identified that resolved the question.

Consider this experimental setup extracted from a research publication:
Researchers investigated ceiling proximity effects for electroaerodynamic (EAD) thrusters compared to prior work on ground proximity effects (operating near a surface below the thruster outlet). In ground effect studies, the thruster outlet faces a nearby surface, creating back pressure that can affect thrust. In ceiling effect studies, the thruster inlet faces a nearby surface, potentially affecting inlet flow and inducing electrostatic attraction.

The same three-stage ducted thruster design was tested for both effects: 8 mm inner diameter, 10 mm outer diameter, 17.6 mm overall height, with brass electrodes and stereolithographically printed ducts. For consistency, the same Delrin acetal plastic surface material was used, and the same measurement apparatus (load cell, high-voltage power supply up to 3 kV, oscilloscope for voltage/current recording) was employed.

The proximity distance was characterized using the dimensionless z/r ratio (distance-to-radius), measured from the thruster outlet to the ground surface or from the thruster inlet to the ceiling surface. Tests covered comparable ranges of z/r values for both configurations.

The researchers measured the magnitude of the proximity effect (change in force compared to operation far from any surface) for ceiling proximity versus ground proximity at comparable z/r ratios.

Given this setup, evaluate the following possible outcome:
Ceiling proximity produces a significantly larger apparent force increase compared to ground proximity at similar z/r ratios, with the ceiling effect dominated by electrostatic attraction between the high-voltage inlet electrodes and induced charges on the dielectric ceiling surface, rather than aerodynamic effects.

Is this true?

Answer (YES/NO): NO